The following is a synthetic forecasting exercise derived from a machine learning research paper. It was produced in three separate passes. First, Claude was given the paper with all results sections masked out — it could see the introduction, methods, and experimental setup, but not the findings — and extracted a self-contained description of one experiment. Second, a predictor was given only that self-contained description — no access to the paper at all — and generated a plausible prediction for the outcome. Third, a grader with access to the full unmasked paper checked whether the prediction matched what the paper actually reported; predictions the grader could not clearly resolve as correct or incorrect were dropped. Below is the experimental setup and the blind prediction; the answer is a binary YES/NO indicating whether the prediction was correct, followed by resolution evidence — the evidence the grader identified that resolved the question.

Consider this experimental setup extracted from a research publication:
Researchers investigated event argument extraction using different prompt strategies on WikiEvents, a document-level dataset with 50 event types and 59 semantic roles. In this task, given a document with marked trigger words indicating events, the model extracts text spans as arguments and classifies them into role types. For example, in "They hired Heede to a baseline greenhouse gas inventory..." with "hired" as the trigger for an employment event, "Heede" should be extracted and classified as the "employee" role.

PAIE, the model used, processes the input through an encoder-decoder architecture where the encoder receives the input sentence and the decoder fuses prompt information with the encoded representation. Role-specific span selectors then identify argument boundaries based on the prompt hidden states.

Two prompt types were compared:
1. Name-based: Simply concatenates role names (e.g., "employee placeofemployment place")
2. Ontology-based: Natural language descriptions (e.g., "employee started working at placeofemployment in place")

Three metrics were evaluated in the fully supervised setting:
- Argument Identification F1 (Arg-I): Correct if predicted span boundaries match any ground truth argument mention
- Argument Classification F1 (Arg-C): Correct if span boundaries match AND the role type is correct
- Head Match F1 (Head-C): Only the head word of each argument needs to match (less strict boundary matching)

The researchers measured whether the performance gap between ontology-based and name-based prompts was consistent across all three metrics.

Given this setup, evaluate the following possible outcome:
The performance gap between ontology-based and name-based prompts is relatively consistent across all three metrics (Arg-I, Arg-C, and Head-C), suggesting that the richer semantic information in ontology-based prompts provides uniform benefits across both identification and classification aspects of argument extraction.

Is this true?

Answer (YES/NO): NO